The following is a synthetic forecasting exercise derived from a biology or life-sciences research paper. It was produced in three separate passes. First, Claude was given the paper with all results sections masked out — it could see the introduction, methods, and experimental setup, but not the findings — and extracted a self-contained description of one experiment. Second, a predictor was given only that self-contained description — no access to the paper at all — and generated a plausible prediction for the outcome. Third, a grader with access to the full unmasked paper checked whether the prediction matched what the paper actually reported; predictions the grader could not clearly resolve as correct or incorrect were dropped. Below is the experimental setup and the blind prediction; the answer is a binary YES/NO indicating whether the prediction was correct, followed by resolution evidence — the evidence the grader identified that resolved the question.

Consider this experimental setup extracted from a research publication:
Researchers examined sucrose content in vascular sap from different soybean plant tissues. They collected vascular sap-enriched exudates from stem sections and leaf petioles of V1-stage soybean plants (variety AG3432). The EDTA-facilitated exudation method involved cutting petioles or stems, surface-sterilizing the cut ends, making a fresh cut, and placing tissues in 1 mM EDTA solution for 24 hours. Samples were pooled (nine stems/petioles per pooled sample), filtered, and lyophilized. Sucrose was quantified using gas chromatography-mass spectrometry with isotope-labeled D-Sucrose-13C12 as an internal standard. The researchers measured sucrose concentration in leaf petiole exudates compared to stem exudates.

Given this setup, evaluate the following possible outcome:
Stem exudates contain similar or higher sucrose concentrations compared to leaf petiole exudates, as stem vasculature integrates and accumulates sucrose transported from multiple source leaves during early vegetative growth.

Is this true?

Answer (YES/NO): YES